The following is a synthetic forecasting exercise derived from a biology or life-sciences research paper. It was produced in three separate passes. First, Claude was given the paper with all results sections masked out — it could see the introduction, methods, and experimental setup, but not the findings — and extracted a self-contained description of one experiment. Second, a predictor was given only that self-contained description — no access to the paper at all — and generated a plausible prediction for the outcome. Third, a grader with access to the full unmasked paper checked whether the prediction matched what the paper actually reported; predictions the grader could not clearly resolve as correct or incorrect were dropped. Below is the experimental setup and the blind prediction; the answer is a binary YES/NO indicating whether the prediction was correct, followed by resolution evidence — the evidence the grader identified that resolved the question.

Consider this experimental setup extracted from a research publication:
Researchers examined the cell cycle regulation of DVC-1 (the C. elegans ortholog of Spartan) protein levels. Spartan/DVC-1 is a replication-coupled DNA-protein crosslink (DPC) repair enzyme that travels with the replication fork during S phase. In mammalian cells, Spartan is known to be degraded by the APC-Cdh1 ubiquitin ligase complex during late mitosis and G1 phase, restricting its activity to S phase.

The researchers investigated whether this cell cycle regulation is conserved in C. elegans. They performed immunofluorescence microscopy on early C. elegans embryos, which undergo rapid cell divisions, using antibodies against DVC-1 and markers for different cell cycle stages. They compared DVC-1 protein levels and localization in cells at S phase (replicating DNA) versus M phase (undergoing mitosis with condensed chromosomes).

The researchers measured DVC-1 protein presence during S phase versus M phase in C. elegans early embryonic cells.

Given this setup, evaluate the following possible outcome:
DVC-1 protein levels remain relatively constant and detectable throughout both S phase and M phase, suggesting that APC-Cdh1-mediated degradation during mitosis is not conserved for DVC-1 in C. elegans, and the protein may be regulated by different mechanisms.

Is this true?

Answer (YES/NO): NO